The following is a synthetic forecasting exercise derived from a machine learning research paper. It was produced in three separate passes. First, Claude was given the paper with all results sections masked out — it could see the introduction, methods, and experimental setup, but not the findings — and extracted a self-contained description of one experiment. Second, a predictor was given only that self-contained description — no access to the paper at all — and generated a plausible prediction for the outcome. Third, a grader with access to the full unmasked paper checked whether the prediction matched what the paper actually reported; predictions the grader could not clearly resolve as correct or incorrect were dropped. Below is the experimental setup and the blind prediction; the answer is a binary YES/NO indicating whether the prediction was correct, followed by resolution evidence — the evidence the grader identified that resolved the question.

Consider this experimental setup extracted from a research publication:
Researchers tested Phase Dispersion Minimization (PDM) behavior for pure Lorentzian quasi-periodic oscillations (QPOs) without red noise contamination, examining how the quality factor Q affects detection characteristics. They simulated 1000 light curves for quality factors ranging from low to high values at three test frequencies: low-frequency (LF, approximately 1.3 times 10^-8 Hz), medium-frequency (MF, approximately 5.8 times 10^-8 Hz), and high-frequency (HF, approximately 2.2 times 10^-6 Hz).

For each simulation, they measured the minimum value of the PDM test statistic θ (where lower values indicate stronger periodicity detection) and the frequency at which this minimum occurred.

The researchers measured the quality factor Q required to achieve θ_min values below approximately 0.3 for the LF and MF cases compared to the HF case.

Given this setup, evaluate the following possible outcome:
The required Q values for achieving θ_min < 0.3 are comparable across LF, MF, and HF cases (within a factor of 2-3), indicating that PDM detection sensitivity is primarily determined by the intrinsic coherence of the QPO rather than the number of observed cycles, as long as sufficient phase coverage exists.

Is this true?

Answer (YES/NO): NO